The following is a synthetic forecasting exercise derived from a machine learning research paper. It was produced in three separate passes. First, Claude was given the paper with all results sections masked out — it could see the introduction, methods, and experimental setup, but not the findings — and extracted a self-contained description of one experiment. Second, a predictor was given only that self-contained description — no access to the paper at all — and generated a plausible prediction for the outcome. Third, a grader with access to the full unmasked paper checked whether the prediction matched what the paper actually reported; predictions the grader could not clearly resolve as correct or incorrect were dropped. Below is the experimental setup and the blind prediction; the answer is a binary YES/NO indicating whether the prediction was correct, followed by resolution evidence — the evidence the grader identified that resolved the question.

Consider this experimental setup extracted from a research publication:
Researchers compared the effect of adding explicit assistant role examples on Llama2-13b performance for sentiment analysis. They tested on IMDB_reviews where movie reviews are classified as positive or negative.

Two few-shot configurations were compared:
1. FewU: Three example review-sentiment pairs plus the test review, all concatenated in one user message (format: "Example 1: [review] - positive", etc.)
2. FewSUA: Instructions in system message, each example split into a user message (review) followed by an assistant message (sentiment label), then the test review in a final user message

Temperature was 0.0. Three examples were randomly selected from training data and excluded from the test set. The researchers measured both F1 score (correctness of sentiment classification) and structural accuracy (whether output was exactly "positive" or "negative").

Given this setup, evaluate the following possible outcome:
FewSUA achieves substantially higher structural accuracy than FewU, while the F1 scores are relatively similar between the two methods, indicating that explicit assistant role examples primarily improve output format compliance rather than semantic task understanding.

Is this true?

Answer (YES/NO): NO